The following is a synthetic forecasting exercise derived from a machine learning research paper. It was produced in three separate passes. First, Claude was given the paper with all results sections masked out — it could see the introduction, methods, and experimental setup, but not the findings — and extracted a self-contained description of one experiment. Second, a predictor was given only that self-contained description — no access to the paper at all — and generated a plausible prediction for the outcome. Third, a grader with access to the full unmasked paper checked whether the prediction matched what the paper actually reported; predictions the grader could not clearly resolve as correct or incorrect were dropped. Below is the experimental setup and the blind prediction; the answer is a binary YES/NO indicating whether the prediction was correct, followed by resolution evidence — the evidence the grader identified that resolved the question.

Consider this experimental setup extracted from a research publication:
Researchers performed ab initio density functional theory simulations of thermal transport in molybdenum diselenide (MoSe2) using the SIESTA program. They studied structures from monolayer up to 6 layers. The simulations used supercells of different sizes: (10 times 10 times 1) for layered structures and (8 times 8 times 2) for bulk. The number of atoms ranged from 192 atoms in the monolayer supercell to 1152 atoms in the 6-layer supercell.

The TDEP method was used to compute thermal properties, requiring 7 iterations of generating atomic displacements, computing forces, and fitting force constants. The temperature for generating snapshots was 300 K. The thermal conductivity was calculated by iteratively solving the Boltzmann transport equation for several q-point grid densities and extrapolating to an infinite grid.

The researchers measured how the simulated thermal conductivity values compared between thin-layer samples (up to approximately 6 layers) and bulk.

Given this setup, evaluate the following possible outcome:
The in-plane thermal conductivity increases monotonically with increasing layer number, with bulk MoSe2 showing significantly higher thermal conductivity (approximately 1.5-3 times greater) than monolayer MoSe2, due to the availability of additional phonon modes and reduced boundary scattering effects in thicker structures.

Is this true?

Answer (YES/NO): NO